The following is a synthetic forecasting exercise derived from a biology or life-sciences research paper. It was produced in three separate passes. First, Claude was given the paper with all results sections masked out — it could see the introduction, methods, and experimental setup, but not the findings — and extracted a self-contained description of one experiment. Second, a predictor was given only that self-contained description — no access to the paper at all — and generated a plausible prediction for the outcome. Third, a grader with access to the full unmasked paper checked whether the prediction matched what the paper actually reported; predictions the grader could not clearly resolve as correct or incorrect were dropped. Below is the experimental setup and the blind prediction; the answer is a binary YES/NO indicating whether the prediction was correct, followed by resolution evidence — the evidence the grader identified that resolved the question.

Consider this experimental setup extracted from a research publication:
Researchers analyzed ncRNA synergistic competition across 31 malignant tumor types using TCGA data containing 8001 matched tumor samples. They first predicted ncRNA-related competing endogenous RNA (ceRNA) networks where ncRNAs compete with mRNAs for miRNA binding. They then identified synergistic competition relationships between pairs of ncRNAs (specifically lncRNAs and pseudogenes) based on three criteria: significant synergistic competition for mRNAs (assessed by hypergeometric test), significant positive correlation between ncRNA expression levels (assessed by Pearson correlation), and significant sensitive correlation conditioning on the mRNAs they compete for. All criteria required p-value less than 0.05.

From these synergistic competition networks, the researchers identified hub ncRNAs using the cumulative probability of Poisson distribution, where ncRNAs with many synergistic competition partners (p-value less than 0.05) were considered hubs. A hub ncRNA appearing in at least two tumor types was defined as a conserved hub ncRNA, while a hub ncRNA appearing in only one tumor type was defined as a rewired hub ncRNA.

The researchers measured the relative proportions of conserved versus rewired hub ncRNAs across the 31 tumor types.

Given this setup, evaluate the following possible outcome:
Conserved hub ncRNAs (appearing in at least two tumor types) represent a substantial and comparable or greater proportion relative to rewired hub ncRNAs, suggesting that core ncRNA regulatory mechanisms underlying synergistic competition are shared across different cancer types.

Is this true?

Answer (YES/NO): YES